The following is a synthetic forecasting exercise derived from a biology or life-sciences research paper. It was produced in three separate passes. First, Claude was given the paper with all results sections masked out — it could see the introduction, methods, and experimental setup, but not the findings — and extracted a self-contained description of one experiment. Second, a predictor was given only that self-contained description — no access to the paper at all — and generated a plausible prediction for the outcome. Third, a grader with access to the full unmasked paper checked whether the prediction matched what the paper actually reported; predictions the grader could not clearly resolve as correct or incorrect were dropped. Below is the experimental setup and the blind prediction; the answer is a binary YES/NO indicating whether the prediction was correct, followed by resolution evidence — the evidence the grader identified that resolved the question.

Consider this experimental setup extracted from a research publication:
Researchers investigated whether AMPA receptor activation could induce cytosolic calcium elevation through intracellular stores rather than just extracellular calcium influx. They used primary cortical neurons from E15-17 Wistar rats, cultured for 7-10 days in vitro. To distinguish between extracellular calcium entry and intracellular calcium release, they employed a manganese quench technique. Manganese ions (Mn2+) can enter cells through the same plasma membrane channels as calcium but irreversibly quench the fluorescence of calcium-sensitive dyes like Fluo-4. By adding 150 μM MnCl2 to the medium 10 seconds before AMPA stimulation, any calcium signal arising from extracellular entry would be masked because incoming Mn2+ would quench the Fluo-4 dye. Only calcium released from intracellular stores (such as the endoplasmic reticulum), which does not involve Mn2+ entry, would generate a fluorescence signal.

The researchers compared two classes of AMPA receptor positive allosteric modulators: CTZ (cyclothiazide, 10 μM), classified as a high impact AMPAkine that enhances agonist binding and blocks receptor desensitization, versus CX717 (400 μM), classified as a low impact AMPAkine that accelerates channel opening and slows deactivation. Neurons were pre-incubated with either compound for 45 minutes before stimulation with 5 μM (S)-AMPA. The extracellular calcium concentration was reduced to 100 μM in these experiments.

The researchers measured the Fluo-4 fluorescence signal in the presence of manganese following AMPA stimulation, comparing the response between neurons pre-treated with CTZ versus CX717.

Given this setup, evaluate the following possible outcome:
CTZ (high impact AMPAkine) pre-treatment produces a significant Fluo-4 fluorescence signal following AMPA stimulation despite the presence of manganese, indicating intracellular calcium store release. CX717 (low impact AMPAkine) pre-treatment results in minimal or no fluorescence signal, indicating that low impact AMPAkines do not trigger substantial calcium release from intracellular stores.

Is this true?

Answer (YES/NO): YES